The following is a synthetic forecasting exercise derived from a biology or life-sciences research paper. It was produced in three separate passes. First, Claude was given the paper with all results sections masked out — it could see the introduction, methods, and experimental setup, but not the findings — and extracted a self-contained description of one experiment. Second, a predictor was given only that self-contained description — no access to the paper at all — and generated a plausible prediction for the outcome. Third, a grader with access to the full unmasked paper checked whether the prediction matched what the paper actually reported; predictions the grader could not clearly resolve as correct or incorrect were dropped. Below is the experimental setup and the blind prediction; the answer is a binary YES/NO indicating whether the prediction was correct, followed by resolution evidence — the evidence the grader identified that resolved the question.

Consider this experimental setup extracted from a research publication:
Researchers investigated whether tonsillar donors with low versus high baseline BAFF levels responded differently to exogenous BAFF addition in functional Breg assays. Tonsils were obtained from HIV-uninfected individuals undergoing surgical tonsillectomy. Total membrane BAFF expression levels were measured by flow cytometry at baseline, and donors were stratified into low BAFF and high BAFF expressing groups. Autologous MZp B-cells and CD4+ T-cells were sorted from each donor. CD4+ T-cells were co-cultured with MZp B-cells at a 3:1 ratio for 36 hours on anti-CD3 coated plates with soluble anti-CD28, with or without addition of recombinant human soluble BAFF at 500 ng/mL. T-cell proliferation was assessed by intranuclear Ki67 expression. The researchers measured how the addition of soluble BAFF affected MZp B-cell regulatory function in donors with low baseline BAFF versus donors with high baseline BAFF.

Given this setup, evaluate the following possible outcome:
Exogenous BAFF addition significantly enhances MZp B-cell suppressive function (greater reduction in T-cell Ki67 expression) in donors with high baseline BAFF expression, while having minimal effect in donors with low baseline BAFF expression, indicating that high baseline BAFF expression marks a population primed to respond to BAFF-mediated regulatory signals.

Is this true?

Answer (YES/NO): NO